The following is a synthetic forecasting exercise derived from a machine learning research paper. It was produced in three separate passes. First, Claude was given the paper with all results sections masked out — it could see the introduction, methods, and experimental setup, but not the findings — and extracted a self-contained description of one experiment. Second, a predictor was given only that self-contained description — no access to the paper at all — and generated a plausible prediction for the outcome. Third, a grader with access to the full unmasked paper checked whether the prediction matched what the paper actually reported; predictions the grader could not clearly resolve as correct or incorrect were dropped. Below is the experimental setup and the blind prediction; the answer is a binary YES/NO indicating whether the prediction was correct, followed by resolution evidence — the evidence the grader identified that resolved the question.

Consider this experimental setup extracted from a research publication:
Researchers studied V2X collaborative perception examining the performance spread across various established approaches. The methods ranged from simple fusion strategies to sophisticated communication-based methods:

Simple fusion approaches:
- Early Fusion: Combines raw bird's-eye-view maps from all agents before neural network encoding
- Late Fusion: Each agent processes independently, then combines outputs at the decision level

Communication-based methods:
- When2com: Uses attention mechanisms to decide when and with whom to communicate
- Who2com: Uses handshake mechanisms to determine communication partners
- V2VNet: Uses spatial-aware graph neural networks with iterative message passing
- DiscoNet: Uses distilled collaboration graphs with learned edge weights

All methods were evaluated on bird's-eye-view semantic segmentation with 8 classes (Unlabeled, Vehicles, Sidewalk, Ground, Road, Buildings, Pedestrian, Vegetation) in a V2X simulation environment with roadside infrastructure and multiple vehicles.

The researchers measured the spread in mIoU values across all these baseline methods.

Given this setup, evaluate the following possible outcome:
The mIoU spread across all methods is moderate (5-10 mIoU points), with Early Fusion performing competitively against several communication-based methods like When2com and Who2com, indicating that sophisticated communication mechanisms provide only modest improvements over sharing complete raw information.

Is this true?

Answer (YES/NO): NO